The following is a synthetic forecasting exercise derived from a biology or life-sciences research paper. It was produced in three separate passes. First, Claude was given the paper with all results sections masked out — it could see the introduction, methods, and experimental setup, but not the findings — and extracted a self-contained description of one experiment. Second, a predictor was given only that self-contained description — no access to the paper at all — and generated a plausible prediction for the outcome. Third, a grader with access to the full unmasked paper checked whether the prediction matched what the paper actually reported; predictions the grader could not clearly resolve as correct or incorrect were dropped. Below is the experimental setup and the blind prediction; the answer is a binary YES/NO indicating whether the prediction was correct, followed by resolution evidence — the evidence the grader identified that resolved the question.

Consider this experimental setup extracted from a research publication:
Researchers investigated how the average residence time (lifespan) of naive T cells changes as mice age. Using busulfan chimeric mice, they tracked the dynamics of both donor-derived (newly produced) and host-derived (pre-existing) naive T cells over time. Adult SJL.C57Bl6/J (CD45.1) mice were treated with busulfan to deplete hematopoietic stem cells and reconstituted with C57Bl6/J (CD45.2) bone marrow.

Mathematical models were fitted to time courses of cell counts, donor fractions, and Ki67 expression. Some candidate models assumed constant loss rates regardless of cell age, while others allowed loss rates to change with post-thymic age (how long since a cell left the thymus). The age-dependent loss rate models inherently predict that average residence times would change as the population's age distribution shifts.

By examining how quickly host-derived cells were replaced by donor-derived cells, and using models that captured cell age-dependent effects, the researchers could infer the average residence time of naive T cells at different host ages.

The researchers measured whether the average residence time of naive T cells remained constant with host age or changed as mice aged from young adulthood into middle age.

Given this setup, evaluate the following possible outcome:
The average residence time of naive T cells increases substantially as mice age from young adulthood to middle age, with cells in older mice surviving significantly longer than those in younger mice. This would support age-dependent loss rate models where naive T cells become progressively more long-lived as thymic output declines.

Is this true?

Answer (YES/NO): YES